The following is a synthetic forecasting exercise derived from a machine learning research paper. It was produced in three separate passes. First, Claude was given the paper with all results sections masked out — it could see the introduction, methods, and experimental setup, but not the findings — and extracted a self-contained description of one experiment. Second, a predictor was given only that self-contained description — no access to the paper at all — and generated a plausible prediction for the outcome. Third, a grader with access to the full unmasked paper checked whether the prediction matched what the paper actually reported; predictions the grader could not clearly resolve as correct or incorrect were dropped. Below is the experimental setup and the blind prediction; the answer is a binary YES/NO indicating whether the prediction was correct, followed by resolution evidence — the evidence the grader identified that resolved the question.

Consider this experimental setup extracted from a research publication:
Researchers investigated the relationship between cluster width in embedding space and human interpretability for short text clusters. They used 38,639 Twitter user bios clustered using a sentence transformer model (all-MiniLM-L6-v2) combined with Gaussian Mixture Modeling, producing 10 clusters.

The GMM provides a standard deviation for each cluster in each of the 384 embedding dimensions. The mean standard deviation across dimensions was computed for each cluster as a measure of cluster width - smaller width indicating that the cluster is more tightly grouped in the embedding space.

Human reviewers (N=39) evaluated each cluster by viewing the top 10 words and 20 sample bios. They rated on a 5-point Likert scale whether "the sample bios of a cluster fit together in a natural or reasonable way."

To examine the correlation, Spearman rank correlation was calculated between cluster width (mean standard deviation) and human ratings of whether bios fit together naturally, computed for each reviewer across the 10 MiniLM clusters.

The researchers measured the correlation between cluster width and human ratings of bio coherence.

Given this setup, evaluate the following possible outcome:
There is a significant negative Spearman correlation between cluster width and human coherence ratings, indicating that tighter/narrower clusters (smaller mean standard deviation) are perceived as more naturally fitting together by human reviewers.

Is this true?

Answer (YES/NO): NO